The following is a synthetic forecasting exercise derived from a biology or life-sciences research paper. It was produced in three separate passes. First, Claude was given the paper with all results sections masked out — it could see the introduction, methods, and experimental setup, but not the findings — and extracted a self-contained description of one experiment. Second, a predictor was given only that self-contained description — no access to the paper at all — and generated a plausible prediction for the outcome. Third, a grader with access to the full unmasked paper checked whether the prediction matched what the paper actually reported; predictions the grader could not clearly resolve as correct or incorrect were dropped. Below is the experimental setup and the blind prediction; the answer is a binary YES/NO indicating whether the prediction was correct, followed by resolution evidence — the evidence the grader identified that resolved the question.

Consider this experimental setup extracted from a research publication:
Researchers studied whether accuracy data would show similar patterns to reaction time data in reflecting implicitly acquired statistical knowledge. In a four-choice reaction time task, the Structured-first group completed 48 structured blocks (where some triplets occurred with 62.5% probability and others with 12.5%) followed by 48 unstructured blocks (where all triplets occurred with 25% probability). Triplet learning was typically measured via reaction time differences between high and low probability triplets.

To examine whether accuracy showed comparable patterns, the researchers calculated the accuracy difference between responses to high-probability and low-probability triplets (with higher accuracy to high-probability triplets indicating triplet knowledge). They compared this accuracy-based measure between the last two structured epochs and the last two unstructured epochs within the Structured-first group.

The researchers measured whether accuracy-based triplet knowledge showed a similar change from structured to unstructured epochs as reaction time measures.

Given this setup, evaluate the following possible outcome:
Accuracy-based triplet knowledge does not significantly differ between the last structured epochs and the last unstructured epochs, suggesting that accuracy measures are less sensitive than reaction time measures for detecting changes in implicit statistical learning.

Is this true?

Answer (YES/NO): NO